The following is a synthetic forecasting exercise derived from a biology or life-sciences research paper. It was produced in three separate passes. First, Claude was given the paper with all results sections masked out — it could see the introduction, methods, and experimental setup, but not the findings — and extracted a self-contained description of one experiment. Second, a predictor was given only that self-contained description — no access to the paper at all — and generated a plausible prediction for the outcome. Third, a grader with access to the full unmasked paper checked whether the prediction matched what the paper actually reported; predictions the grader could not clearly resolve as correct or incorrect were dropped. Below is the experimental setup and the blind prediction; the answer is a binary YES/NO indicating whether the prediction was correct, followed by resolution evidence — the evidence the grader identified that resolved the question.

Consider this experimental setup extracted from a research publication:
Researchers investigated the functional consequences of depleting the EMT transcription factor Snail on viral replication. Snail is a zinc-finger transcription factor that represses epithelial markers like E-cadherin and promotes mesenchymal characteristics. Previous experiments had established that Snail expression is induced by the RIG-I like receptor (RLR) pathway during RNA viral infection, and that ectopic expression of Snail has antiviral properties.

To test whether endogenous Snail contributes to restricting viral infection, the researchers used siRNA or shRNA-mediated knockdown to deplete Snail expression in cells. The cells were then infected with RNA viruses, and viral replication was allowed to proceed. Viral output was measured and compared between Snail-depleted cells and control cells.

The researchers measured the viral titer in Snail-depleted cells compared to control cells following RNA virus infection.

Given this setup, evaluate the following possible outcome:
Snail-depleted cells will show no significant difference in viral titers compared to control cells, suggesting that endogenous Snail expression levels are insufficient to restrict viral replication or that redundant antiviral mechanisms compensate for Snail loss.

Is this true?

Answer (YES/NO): YES